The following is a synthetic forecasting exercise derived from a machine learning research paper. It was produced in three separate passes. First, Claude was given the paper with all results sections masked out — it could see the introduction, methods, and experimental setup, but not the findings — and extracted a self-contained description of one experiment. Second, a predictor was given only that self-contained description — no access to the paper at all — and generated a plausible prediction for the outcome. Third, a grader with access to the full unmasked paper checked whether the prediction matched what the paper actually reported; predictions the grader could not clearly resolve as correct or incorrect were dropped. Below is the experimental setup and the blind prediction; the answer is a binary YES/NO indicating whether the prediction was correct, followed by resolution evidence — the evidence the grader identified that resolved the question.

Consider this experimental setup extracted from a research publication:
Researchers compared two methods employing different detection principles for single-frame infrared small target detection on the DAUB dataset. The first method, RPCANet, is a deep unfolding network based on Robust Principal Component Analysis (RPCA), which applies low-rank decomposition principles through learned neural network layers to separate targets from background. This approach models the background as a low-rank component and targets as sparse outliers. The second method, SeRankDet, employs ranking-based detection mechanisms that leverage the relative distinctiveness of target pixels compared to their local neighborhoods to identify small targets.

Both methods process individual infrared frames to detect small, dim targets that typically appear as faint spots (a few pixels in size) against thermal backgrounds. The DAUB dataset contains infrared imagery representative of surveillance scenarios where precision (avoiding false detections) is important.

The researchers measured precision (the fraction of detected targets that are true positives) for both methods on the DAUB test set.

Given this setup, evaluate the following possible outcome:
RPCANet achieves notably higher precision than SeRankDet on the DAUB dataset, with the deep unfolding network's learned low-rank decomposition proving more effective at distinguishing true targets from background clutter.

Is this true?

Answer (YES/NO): NO